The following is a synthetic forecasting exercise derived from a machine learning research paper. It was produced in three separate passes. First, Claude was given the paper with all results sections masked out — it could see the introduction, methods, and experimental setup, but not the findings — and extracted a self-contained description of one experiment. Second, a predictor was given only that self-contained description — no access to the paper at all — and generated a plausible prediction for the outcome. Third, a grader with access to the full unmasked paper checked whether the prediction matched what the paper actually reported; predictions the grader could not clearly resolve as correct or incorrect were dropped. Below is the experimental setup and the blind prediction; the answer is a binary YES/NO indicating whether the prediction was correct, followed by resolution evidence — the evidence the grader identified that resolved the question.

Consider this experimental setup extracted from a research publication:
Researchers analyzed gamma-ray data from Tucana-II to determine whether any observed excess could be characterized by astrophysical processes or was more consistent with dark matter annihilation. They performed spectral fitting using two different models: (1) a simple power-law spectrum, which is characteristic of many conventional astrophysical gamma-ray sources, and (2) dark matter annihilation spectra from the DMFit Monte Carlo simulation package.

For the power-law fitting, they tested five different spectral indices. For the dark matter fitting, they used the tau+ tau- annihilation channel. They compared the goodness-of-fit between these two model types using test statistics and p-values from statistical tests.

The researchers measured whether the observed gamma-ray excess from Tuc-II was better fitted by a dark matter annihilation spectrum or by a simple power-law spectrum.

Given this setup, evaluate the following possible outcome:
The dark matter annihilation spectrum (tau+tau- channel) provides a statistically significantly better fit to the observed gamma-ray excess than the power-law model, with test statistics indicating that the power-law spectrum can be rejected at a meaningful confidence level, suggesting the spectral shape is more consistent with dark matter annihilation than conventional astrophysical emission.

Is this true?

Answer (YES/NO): NO